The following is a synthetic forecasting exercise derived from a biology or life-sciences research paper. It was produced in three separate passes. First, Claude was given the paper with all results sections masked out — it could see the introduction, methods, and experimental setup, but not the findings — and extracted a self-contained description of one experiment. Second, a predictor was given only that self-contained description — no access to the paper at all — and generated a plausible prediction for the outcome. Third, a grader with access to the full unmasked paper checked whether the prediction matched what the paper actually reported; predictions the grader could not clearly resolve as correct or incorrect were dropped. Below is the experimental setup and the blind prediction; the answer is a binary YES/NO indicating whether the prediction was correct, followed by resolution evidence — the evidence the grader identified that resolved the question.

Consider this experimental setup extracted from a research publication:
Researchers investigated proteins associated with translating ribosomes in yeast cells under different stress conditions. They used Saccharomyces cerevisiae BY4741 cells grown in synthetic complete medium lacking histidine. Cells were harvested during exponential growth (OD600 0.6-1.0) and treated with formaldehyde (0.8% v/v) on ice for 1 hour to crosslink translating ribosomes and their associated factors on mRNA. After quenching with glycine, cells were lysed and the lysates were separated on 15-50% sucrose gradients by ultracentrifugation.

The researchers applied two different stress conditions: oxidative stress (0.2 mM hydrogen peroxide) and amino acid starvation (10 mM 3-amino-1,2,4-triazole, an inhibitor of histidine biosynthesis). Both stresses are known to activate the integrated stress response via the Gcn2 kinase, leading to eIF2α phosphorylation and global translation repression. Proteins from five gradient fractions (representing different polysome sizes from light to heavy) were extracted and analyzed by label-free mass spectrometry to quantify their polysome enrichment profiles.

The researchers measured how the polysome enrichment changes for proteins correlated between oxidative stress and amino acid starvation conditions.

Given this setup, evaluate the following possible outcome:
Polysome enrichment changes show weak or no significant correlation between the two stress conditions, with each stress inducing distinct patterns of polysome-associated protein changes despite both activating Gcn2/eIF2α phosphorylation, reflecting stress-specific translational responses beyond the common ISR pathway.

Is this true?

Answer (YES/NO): NO